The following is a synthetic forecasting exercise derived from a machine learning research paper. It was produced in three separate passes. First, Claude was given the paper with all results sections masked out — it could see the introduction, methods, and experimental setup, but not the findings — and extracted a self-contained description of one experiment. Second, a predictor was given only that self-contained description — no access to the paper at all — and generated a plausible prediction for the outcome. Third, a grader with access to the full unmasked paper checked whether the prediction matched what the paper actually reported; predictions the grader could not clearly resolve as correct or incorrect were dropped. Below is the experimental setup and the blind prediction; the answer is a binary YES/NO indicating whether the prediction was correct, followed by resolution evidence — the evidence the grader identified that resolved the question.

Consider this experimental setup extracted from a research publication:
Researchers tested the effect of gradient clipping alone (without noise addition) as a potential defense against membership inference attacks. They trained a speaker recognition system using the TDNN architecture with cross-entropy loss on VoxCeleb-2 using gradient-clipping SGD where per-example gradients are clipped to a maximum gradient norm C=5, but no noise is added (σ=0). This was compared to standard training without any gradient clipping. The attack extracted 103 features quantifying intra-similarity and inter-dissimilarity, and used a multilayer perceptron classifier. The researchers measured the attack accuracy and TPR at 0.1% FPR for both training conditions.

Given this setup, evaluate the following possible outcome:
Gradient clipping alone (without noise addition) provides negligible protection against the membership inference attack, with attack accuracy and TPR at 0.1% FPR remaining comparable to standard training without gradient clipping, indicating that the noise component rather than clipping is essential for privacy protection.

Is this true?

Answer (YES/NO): NO